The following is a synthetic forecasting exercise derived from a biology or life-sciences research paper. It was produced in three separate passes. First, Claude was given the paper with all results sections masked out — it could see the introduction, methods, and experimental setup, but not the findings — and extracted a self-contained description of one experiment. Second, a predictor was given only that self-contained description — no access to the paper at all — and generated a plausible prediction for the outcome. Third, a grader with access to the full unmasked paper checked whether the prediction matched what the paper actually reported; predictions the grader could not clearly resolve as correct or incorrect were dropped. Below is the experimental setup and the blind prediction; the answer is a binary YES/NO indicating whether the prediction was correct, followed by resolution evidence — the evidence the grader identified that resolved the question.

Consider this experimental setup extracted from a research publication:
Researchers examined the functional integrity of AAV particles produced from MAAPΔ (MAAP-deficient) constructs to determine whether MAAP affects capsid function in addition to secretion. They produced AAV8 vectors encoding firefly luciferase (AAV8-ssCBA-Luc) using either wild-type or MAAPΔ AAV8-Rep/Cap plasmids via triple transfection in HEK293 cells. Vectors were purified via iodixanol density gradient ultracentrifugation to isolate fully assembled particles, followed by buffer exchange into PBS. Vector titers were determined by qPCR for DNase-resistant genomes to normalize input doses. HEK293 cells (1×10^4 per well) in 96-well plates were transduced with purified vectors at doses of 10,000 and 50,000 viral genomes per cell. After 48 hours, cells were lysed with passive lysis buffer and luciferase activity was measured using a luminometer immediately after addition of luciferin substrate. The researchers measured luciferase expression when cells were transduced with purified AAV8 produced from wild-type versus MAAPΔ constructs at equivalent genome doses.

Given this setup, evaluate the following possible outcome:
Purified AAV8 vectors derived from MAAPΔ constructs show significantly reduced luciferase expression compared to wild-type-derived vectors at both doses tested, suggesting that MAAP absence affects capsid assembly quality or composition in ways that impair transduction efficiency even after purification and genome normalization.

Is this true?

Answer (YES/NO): NO